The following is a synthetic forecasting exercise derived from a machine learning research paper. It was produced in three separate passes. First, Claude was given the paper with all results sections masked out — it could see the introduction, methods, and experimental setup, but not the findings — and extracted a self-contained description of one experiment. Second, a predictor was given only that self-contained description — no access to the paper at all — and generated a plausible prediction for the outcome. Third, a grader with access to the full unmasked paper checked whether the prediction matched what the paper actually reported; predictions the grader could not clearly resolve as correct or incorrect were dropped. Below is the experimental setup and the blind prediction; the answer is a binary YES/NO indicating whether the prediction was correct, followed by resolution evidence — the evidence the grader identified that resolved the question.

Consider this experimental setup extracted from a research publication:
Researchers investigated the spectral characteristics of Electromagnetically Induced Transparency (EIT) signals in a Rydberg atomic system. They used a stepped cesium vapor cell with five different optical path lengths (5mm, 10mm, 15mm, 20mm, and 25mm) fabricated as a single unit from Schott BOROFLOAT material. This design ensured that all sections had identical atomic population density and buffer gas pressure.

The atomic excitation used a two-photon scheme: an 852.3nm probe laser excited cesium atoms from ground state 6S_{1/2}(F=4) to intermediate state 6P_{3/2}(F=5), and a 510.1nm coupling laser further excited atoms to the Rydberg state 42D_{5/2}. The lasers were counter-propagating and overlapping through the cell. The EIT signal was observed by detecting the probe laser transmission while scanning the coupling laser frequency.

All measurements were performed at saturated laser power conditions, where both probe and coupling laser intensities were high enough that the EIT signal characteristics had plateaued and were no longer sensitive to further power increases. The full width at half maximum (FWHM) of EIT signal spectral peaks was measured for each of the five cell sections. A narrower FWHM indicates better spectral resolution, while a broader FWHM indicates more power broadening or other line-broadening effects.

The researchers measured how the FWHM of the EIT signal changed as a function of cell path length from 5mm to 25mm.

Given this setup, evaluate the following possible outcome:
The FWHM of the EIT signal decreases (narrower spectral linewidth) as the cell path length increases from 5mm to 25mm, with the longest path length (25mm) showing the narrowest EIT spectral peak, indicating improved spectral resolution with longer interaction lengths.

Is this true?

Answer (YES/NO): NO